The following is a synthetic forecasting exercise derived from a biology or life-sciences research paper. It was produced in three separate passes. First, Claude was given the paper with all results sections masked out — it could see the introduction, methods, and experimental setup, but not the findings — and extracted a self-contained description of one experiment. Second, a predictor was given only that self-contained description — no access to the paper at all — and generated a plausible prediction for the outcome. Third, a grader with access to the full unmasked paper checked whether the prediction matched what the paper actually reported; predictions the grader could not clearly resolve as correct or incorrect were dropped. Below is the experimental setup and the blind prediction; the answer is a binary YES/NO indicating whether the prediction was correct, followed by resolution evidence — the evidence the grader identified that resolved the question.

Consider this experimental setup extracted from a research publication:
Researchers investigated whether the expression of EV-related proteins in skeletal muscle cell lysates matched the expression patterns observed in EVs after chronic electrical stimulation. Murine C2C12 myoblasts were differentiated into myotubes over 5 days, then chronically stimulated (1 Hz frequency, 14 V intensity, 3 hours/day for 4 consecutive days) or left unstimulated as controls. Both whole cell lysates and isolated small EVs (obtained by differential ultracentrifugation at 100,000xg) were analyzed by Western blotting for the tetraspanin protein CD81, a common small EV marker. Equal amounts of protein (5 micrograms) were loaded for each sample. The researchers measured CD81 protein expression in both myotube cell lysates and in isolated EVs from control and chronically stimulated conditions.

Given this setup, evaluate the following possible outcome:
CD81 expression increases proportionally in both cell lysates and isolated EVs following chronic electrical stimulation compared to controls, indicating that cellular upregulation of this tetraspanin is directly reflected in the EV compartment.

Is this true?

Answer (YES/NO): NO